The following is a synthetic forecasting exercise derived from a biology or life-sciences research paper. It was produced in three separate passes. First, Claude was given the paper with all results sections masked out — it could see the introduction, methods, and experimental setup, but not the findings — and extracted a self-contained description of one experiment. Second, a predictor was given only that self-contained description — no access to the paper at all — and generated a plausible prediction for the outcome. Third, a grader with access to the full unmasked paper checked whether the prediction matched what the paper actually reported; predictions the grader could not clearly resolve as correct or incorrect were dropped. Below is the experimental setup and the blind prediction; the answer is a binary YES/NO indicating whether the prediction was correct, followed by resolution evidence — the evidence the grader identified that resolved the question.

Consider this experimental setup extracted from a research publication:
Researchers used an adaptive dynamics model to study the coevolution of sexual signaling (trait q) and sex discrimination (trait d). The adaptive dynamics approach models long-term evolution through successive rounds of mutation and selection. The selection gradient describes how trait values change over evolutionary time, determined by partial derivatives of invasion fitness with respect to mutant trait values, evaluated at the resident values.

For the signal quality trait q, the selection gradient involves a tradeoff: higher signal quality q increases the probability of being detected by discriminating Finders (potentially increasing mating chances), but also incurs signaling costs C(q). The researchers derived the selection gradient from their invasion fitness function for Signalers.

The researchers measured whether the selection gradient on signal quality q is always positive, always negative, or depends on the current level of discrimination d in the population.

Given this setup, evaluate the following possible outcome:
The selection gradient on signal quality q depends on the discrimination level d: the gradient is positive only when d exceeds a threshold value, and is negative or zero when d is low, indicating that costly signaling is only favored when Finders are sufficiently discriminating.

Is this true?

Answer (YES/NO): YES